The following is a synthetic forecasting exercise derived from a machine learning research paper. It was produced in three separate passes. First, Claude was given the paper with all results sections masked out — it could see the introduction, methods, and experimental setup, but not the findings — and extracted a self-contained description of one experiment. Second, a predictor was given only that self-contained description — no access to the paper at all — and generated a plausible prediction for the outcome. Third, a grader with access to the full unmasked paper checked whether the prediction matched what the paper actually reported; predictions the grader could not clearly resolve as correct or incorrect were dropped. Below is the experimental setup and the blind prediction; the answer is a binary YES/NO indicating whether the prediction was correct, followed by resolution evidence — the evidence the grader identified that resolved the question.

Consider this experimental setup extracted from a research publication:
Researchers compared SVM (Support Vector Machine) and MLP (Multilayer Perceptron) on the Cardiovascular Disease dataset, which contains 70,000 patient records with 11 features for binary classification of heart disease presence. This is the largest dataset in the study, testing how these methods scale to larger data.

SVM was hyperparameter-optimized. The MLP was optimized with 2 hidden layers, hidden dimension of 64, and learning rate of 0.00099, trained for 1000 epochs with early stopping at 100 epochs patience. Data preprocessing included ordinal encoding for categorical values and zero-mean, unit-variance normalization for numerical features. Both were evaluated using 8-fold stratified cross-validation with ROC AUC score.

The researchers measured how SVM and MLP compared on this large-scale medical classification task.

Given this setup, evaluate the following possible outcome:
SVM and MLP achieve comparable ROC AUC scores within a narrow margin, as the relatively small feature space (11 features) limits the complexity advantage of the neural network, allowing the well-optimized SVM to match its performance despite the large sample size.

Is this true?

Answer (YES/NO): NO